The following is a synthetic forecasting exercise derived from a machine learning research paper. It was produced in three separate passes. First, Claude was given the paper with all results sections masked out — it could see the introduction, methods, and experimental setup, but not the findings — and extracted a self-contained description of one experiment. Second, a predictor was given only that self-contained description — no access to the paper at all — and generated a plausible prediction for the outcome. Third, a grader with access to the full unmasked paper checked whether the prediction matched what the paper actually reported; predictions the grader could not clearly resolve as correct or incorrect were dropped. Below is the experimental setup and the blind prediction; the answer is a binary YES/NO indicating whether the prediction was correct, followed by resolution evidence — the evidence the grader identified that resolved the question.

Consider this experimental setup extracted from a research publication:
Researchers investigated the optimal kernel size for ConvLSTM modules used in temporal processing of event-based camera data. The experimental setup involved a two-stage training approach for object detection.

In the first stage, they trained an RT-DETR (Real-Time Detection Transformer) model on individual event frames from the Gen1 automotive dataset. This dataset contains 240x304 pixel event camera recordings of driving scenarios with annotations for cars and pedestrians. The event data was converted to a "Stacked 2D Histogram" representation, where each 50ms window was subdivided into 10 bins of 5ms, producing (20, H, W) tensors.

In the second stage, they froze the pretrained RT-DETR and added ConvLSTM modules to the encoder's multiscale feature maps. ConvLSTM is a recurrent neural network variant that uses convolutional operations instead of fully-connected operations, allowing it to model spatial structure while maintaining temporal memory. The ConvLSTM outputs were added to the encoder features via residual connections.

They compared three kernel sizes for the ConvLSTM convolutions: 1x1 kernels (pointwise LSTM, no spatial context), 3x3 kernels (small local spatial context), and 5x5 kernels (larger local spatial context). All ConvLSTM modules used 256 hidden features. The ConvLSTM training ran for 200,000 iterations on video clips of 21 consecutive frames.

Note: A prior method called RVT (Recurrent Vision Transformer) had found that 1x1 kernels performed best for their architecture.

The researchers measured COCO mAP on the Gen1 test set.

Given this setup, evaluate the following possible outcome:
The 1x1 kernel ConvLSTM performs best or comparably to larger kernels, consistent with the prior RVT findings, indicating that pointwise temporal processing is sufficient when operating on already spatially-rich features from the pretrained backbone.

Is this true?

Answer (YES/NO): NO